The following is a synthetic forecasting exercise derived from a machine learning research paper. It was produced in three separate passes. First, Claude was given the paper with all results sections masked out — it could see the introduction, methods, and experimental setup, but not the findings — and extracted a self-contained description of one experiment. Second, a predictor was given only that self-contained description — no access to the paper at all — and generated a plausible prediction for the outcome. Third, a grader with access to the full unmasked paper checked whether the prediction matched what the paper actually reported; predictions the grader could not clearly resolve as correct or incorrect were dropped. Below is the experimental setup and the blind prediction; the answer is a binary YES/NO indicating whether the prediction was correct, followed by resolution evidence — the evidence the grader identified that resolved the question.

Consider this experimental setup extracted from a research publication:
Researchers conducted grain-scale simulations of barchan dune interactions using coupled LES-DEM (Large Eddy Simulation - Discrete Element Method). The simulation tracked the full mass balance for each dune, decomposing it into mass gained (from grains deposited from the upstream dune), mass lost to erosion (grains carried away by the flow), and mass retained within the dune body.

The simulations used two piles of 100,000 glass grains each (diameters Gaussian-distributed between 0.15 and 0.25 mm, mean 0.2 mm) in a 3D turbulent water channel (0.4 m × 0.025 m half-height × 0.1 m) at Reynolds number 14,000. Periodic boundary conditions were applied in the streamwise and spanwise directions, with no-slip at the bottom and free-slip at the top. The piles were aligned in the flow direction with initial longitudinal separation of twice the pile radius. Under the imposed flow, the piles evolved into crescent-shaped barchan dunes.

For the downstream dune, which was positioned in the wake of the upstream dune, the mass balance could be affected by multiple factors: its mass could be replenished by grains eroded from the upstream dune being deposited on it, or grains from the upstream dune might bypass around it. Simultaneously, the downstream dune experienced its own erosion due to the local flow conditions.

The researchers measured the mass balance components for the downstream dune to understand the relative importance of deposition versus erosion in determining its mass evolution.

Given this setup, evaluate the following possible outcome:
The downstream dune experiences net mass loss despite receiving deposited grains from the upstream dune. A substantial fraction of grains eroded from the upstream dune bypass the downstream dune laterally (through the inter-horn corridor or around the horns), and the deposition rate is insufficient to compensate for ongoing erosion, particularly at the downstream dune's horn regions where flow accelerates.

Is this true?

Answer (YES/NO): YES